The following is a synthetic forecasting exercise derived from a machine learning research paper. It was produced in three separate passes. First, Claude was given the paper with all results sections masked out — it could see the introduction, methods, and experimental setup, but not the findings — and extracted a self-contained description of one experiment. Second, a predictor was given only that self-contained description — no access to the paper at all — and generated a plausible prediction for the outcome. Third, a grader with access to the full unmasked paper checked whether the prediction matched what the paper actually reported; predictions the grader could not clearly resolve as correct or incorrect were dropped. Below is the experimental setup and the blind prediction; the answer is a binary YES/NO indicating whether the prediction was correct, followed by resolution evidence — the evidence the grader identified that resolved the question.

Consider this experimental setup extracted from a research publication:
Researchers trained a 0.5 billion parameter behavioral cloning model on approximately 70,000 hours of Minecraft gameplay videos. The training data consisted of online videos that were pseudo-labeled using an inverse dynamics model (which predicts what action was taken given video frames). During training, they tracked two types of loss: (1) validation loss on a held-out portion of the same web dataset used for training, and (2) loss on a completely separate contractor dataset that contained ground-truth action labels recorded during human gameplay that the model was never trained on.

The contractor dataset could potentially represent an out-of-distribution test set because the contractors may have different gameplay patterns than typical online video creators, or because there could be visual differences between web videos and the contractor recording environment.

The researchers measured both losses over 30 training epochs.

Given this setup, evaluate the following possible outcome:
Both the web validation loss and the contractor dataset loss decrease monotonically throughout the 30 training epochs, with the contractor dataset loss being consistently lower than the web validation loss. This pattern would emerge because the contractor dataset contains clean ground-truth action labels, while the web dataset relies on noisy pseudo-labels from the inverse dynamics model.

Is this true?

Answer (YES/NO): NO